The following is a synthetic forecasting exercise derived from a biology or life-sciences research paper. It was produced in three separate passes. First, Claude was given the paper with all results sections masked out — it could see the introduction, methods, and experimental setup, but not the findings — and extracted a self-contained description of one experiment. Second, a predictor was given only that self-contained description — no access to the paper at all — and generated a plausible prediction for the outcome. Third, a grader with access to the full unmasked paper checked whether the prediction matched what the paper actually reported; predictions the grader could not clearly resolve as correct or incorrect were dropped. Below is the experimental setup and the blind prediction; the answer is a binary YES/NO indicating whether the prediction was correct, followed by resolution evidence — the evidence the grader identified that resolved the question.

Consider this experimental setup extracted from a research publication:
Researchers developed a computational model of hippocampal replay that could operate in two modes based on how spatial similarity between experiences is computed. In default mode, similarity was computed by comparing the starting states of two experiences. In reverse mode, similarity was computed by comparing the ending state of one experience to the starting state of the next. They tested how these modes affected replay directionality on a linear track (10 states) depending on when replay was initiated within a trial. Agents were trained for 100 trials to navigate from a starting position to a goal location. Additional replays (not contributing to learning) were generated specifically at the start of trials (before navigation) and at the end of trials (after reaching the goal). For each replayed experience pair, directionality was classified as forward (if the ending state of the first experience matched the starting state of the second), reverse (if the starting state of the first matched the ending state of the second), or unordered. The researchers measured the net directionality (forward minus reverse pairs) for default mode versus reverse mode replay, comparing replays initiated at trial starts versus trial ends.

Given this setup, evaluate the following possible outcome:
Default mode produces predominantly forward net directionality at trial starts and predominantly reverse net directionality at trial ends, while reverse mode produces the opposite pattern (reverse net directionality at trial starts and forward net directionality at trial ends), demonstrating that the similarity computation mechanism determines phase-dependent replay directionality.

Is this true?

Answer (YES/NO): NO